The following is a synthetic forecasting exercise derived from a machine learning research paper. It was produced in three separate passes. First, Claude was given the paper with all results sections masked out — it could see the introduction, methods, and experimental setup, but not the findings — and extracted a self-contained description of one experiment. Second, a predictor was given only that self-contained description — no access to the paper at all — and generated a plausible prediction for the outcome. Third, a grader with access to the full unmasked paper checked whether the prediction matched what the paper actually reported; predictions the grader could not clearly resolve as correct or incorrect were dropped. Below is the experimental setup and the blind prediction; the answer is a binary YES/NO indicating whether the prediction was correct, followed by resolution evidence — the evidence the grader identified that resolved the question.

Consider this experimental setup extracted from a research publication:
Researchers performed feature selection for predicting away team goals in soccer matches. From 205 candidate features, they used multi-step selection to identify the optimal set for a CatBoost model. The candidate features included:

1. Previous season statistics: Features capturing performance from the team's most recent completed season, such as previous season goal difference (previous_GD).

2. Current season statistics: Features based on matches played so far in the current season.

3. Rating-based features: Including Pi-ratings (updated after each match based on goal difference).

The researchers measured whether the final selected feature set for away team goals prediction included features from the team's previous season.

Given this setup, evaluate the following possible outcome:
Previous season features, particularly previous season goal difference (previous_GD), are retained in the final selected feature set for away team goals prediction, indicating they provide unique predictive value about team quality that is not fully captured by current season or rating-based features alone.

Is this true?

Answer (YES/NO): YES